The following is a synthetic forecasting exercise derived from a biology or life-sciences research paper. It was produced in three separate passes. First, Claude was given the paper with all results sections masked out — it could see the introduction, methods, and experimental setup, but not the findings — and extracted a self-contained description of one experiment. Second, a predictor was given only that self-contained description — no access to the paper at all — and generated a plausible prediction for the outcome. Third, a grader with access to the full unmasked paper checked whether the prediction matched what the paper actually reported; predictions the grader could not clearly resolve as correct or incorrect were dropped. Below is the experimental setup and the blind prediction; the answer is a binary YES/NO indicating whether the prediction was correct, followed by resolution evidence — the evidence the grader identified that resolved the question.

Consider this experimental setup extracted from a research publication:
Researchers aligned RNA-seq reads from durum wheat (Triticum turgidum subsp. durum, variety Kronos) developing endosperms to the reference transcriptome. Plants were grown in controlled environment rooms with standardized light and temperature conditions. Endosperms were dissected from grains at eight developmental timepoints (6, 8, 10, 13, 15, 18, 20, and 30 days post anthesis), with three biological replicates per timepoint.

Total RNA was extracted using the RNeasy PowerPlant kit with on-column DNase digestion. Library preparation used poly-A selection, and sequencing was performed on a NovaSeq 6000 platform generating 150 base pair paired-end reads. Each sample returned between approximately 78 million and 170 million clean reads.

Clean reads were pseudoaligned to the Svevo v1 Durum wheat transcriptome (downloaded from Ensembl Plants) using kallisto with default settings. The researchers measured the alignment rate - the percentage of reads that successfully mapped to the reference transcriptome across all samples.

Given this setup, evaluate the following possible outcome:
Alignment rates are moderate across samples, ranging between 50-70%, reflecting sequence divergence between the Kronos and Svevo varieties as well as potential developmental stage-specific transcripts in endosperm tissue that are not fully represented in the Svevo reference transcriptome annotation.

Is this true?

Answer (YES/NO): NO